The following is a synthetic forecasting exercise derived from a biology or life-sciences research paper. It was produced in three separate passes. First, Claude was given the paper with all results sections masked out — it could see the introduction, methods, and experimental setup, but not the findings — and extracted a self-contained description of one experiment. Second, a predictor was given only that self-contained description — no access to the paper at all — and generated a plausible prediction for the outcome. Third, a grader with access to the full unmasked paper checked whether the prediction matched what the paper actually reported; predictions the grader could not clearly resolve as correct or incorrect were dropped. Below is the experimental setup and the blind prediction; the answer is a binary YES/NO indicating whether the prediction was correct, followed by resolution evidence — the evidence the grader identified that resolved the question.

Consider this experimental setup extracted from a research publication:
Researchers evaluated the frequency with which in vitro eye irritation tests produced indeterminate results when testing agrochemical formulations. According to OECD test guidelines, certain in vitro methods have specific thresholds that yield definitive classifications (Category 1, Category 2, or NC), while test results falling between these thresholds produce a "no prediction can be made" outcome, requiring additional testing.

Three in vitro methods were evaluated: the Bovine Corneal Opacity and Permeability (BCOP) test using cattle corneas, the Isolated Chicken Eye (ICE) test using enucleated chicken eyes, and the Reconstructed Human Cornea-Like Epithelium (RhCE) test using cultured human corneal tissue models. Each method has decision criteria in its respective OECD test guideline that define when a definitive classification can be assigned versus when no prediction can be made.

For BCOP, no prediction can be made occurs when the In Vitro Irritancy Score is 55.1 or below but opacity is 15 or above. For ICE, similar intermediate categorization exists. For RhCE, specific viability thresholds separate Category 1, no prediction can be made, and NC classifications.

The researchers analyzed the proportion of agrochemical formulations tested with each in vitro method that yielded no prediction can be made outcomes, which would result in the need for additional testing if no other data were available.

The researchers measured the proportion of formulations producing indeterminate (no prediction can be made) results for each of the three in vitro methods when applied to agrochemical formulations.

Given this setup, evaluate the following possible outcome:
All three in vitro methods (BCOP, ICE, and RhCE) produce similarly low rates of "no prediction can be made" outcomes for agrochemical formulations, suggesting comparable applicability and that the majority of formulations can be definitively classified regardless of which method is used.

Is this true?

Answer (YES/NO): NO